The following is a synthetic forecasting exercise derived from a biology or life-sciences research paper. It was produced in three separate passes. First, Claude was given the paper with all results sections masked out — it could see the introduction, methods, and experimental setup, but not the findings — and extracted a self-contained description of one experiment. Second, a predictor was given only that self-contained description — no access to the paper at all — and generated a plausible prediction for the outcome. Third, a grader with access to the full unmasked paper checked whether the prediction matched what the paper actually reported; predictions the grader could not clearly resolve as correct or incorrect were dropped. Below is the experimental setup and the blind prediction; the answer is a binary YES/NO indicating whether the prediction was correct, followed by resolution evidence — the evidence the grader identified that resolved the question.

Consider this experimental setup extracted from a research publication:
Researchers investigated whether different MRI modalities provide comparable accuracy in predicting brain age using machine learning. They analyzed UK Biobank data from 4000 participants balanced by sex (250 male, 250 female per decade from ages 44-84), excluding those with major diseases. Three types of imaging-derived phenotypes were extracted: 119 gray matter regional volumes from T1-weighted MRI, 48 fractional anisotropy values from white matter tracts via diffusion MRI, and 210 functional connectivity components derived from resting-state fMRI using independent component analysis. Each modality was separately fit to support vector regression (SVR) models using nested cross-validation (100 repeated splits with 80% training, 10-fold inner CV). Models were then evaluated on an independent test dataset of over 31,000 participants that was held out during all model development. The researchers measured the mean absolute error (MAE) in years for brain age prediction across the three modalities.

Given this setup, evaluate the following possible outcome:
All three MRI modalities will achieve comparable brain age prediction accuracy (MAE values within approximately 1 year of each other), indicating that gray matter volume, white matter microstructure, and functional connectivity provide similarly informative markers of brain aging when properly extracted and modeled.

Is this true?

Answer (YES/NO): NO